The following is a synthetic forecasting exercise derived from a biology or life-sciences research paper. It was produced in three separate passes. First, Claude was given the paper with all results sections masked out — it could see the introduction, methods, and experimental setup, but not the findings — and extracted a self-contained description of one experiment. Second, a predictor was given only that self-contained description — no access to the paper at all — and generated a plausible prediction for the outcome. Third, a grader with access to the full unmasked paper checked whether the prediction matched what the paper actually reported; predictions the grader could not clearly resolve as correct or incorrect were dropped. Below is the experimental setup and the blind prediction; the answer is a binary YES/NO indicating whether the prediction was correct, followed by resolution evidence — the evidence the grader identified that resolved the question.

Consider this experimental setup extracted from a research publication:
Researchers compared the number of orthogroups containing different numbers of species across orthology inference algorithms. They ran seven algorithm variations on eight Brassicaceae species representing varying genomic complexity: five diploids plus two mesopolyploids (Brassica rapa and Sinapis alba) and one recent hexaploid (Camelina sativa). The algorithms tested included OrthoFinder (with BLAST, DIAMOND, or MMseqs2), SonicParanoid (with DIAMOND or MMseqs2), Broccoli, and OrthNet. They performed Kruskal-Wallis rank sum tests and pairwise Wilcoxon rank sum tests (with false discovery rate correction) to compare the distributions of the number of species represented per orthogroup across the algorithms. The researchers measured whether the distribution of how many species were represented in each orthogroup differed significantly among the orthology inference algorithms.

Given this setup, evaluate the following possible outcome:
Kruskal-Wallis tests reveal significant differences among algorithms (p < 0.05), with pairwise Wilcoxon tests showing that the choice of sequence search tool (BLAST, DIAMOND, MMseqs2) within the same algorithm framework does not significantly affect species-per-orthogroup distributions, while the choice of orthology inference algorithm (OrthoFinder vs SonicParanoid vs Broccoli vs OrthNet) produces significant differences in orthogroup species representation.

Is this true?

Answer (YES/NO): NO